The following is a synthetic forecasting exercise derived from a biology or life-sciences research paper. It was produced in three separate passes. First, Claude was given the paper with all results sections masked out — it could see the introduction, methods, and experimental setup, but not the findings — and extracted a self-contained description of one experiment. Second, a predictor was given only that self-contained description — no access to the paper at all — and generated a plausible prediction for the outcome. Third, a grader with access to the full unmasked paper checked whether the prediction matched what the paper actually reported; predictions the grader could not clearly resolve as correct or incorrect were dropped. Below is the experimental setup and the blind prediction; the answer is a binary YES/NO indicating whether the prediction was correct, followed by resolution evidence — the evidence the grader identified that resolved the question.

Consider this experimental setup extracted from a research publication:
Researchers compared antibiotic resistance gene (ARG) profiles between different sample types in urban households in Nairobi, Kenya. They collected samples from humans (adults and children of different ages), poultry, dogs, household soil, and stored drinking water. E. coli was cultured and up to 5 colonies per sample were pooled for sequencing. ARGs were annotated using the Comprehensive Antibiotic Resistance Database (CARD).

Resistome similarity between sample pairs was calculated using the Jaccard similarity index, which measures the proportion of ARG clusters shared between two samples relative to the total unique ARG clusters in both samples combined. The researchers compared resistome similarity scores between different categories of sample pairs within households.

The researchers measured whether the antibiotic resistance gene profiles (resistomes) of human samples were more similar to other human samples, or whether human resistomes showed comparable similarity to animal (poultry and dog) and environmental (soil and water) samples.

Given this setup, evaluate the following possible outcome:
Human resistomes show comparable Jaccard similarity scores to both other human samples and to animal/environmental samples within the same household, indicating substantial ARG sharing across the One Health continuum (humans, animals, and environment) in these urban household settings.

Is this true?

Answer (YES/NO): NO